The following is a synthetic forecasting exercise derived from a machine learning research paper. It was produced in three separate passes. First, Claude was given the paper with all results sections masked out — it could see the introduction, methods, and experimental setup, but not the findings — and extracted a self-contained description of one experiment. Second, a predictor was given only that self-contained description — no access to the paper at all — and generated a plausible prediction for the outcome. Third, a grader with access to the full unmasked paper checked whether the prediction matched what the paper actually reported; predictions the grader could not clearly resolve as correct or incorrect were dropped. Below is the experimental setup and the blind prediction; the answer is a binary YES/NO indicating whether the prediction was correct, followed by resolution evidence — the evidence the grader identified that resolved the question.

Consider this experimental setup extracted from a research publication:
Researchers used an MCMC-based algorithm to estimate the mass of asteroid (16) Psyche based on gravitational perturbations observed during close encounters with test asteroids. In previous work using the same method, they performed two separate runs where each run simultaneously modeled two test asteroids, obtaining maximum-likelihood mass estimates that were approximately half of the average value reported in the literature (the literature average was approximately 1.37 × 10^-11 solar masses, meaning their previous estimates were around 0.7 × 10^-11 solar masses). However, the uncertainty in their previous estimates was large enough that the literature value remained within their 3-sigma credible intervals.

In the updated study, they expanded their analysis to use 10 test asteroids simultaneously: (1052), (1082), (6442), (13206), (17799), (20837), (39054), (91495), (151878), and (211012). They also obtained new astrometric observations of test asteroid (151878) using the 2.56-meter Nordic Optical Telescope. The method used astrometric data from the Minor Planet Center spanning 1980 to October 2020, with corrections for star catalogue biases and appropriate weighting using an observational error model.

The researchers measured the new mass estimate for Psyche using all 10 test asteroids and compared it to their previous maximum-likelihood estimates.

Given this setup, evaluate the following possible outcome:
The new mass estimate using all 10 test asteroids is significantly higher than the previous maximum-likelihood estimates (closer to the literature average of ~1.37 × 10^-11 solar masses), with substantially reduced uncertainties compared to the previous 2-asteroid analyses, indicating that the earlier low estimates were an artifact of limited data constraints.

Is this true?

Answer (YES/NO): YES